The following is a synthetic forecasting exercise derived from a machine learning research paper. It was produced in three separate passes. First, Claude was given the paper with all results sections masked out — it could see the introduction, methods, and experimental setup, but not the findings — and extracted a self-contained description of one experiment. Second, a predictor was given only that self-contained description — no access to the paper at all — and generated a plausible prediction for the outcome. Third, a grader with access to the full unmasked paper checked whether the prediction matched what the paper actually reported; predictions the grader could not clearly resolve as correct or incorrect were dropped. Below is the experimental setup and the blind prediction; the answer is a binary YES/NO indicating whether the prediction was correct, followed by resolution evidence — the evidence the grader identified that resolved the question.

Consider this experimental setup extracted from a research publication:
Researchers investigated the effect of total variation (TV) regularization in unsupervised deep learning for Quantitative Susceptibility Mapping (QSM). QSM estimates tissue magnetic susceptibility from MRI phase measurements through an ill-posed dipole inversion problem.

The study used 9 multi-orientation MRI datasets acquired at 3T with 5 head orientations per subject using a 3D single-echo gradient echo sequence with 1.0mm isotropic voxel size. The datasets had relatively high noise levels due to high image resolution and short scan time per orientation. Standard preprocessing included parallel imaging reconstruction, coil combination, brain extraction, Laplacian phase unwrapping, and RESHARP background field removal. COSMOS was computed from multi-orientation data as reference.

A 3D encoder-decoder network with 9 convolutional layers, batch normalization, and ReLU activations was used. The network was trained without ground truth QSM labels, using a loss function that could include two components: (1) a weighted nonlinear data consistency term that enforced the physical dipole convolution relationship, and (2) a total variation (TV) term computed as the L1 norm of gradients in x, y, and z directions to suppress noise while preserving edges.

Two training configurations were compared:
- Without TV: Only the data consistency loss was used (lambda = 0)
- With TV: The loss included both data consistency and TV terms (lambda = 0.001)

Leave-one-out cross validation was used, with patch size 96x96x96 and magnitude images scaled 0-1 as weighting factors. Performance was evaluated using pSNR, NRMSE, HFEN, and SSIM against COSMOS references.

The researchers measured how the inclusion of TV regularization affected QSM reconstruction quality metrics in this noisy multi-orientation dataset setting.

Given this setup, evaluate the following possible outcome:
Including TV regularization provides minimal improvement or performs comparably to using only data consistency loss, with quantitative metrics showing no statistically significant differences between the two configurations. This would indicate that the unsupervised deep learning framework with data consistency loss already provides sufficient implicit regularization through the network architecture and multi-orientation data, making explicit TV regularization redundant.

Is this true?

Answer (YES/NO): NO